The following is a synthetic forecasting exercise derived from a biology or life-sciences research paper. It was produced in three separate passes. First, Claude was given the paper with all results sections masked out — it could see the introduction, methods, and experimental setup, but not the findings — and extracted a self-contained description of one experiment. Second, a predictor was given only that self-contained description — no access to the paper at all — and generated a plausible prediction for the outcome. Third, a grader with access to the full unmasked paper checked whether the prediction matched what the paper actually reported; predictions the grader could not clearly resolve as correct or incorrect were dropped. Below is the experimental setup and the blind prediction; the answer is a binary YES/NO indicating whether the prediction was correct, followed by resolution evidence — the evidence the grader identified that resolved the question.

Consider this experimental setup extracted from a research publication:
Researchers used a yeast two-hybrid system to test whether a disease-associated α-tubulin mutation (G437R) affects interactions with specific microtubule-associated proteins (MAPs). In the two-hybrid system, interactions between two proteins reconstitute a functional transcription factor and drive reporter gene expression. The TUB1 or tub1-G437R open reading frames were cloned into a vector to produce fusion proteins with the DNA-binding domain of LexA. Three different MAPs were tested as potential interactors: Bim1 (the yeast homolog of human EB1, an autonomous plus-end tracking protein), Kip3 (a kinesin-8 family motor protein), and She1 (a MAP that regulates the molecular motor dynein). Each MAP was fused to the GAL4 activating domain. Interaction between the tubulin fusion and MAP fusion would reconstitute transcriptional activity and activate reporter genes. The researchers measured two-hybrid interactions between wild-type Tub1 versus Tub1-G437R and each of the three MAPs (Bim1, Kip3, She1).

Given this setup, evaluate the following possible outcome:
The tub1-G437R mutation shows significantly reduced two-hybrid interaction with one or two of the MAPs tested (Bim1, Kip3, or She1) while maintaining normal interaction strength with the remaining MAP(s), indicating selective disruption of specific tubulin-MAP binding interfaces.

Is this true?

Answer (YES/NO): YES